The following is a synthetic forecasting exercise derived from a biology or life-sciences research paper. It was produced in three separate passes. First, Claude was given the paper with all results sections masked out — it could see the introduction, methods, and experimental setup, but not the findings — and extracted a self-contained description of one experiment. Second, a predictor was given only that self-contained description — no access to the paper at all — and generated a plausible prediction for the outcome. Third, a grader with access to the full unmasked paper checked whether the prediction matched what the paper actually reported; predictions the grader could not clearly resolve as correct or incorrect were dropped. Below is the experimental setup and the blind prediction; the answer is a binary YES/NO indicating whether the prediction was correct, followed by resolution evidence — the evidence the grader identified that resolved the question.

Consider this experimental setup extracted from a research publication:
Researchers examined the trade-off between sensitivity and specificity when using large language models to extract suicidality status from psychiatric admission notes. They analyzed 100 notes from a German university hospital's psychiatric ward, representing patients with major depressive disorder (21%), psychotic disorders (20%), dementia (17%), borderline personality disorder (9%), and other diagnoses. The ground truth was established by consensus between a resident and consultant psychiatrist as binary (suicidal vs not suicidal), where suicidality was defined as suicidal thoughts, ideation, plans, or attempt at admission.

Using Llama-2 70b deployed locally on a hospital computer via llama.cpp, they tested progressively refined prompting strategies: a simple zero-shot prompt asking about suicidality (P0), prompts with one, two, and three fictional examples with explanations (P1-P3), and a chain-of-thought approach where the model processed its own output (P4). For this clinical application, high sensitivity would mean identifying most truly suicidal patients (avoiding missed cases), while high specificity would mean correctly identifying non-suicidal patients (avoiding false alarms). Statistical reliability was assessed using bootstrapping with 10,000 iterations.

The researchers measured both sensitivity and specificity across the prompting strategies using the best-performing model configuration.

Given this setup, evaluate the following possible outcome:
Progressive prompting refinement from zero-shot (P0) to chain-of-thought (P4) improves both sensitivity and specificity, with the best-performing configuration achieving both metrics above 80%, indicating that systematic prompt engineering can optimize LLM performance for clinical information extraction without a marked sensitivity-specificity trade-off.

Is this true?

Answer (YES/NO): NO